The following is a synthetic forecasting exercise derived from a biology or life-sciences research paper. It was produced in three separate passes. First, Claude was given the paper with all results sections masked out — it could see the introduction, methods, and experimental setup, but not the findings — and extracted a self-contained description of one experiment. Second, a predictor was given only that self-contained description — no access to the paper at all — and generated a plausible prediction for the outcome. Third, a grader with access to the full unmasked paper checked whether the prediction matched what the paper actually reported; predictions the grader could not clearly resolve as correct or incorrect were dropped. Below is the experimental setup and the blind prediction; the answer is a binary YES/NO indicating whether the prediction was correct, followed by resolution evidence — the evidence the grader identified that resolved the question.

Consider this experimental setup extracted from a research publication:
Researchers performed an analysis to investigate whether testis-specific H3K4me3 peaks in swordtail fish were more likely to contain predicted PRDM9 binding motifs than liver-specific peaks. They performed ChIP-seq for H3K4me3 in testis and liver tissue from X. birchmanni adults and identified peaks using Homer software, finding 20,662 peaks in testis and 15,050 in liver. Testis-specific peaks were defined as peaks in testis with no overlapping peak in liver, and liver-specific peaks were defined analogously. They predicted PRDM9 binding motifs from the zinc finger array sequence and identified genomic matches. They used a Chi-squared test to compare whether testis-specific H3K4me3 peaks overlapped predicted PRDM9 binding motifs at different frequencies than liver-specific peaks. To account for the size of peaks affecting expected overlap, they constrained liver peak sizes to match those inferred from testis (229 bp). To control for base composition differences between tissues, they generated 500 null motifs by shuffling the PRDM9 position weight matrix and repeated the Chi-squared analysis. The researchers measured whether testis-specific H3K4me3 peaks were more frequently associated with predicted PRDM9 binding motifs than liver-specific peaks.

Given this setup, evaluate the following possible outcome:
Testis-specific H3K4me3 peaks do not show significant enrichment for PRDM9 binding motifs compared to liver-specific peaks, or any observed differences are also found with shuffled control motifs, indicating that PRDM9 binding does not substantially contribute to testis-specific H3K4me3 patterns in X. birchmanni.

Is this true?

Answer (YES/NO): YES